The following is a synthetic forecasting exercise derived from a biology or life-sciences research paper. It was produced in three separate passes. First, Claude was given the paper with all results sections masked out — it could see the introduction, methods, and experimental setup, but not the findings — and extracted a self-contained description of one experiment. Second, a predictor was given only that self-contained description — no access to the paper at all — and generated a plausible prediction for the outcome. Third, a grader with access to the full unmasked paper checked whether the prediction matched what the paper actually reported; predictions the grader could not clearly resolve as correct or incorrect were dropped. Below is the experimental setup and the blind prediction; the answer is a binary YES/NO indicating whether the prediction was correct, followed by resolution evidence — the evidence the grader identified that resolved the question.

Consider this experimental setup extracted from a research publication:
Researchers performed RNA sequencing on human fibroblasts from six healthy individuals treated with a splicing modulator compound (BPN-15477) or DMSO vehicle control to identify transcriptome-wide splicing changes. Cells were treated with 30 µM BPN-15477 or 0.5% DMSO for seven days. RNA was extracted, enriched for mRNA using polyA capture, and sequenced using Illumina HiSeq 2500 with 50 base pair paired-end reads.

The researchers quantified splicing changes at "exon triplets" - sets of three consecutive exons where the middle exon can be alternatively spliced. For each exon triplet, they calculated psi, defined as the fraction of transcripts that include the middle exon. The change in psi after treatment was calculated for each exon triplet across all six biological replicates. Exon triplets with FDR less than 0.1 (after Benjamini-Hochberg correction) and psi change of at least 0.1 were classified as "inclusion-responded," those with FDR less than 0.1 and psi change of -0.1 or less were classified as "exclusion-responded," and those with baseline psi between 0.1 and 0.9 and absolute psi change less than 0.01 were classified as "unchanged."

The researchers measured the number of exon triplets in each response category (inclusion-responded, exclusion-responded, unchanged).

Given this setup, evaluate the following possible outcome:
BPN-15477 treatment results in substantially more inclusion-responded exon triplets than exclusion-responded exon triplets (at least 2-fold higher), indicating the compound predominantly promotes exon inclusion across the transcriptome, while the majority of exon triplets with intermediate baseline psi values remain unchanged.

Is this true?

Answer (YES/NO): NO